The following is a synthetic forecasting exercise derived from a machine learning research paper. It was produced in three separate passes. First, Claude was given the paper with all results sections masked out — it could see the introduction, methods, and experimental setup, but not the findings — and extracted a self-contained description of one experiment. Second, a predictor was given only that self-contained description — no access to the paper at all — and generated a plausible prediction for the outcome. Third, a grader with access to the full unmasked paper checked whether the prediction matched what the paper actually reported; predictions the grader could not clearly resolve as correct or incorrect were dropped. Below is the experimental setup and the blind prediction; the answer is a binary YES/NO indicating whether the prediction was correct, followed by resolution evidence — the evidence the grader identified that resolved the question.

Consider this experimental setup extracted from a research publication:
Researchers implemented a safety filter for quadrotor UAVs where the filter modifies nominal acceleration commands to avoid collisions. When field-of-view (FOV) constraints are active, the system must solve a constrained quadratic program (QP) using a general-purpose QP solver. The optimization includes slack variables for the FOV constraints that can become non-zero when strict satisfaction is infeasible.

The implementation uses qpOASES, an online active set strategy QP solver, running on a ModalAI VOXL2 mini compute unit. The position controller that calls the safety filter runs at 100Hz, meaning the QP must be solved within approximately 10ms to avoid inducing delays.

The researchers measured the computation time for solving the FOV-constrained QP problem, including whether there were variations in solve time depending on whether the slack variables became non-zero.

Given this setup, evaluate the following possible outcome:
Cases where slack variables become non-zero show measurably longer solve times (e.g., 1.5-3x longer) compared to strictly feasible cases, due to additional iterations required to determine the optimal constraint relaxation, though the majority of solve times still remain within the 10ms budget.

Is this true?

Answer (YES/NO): NO